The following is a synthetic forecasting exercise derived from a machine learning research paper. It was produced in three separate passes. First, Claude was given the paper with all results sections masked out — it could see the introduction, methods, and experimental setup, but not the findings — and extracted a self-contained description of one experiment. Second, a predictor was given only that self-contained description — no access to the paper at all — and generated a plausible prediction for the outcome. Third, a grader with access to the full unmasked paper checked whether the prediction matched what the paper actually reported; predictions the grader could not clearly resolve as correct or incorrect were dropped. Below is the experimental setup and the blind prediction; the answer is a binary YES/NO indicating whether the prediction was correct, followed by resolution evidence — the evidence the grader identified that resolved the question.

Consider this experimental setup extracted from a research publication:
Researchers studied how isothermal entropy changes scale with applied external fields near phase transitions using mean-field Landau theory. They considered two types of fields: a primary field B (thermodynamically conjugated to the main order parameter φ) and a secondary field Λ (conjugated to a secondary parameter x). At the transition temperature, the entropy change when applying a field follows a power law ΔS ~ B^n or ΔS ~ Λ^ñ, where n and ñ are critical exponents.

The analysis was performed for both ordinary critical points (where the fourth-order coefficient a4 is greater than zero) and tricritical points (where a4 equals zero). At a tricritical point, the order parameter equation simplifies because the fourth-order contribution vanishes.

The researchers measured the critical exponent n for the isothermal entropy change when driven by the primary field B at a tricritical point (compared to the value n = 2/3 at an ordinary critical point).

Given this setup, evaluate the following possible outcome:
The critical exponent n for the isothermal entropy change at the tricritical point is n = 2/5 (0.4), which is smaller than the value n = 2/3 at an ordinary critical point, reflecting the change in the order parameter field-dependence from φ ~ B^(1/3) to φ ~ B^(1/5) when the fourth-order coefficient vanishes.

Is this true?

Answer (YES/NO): YES